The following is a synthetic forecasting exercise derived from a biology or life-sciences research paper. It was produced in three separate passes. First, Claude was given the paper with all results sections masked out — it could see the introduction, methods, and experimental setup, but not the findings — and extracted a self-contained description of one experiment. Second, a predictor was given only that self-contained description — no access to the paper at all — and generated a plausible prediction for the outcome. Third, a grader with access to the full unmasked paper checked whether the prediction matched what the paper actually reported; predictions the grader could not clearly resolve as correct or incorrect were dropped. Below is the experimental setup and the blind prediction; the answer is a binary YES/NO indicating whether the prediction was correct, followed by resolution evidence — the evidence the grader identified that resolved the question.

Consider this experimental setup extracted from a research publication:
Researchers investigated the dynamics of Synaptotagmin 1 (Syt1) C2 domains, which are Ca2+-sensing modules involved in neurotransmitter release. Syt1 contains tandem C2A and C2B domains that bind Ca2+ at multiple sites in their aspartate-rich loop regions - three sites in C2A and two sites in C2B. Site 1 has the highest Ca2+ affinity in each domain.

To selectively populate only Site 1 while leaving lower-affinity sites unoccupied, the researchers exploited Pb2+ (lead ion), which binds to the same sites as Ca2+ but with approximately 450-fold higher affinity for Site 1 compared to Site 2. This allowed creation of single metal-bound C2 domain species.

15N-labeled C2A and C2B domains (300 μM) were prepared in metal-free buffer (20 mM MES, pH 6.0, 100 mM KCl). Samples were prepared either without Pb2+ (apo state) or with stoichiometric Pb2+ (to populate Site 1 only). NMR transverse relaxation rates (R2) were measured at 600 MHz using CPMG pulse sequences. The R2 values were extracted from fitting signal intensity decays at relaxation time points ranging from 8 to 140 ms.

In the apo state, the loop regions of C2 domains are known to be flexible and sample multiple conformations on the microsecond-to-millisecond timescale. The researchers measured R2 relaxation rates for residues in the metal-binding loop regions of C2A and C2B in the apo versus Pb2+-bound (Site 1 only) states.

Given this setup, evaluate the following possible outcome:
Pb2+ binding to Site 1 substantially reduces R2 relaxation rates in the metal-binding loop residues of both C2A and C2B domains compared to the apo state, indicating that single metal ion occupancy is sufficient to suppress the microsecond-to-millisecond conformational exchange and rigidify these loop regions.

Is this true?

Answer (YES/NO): YES